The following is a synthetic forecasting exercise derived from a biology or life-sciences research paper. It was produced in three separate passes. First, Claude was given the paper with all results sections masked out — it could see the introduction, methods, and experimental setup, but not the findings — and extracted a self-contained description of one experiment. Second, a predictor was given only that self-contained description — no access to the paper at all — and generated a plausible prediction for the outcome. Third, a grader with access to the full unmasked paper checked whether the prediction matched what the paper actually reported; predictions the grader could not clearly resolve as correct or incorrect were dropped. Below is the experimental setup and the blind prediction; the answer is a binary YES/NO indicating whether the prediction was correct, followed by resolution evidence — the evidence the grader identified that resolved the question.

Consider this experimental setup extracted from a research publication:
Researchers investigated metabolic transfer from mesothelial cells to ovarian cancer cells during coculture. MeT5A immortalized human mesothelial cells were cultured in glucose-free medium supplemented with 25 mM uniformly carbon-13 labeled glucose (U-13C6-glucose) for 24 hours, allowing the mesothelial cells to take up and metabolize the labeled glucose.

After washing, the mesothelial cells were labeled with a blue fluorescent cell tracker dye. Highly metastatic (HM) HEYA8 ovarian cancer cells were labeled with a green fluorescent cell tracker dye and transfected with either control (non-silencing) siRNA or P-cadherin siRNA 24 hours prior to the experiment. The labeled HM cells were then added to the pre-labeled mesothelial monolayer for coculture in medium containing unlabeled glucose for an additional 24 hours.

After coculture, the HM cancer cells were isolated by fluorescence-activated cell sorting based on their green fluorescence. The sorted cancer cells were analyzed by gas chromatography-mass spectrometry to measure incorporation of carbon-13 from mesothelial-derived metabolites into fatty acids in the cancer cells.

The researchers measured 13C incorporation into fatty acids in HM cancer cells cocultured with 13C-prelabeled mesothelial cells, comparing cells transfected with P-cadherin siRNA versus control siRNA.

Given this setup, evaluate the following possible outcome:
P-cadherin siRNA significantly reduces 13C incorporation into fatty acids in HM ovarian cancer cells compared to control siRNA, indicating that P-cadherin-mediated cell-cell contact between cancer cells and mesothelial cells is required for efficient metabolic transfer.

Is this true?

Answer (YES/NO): YES